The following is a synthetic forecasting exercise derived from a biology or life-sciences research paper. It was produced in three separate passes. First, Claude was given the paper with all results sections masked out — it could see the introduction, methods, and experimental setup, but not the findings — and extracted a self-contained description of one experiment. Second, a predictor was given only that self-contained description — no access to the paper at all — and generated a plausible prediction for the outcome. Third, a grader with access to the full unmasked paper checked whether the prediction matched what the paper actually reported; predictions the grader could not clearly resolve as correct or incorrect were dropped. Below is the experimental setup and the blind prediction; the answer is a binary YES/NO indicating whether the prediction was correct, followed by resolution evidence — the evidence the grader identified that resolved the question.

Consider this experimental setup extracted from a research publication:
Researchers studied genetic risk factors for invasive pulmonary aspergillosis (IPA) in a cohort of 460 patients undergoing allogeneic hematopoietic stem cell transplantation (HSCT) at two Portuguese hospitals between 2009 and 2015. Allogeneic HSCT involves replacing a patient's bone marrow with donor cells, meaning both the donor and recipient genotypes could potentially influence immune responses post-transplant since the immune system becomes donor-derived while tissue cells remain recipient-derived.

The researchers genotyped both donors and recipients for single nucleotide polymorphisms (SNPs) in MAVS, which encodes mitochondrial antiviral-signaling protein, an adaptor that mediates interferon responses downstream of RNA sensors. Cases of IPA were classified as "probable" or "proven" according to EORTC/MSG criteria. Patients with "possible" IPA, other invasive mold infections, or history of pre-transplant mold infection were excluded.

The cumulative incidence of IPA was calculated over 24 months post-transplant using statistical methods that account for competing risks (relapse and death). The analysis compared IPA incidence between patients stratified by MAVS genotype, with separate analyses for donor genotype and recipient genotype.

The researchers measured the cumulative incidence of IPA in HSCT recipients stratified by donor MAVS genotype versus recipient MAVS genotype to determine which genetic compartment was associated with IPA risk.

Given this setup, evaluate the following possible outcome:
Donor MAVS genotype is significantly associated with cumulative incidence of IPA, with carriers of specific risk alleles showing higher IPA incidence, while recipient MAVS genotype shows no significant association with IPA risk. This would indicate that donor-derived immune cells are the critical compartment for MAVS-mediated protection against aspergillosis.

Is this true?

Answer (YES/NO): YES